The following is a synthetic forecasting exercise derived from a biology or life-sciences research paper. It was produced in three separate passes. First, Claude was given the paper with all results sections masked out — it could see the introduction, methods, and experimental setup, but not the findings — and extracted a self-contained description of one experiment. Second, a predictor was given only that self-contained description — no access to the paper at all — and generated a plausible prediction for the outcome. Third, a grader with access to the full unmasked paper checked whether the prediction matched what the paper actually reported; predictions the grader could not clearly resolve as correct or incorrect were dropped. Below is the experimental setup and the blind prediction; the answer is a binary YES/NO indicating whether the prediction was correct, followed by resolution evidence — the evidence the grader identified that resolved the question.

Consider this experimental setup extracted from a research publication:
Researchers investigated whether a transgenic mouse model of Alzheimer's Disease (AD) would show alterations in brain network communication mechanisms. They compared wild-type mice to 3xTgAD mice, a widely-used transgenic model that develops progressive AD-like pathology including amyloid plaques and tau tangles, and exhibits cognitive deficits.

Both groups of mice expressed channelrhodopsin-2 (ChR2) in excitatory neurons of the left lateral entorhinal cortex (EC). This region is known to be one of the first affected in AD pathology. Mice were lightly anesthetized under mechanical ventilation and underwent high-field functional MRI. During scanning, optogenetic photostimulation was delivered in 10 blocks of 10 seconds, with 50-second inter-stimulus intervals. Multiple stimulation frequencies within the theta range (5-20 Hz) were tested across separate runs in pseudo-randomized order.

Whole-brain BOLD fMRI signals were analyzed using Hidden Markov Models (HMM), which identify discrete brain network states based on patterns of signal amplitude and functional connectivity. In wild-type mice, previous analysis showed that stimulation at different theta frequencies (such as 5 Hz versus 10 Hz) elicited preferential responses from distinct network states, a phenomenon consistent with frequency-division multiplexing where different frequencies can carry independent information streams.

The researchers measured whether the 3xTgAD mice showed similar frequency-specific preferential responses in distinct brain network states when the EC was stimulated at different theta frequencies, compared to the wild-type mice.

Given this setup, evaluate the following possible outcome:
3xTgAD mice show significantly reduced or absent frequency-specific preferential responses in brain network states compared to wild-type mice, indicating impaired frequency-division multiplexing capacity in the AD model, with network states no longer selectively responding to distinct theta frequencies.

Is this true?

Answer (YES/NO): YES